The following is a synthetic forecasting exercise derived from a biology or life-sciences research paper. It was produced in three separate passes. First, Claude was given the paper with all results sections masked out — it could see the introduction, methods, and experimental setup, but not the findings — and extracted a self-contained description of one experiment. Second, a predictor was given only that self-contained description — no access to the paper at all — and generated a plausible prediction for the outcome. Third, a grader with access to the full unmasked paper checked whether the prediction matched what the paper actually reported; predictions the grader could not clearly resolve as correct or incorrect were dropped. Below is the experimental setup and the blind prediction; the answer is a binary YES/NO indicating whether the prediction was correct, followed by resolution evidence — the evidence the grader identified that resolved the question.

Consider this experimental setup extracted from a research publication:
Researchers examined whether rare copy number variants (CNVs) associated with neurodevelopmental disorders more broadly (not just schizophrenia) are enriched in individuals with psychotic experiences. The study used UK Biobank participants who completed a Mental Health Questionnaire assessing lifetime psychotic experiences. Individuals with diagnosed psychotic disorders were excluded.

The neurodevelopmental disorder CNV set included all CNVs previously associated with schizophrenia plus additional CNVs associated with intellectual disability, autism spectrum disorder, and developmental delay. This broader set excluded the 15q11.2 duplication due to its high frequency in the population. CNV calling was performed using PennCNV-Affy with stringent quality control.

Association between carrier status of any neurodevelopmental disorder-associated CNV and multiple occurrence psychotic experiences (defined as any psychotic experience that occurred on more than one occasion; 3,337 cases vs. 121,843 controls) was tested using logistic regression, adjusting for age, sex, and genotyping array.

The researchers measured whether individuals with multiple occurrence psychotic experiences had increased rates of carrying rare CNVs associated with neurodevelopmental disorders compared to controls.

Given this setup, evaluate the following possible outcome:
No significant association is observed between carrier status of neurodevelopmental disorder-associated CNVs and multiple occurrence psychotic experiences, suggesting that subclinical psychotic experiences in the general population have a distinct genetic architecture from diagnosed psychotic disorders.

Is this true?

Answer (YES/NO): NO